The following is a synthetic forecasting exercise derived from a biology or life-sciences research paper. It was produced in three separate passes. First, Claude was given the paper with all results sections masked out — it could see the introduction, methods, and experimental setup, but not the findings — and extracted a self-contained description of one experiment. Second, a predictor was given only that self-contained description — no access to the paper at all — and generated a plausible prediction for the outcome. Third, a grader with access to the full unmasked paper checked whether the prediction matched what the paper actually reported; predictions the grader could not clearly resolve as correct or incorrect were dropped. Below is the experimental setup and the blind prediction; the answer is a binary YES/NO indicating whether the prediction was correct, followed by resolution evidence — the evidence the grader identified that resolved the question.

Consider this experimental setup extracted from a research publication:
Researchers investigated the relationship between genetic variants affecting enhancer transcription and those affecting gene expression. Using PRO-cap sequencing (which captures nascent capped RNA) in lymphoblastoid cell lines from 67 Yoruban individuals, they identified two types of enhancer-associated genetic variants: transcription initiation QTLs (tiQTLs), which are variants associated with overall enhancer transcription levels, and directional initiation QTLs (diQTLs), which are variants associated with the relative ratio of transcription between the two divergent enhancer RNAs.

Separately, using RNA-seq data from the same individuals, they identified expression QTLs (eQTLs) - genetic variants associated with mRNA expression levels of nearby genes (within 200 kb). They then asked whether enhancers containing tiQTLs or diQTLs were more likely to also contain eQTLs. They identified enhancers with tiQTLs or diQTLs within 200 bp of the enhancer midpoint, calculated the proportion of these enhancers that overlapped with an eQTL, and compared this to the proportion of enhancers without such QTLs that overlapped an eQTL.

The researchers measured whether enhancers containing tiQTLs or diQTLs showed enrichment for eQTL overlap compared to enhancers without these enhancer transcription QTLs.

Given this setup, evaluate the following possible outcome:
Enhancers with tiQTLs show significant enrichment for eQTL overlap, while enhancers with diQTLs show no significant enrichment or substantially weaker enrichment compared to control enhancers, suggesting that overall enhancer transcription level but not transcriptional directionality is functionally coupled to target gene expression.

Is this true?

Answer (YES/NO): NO